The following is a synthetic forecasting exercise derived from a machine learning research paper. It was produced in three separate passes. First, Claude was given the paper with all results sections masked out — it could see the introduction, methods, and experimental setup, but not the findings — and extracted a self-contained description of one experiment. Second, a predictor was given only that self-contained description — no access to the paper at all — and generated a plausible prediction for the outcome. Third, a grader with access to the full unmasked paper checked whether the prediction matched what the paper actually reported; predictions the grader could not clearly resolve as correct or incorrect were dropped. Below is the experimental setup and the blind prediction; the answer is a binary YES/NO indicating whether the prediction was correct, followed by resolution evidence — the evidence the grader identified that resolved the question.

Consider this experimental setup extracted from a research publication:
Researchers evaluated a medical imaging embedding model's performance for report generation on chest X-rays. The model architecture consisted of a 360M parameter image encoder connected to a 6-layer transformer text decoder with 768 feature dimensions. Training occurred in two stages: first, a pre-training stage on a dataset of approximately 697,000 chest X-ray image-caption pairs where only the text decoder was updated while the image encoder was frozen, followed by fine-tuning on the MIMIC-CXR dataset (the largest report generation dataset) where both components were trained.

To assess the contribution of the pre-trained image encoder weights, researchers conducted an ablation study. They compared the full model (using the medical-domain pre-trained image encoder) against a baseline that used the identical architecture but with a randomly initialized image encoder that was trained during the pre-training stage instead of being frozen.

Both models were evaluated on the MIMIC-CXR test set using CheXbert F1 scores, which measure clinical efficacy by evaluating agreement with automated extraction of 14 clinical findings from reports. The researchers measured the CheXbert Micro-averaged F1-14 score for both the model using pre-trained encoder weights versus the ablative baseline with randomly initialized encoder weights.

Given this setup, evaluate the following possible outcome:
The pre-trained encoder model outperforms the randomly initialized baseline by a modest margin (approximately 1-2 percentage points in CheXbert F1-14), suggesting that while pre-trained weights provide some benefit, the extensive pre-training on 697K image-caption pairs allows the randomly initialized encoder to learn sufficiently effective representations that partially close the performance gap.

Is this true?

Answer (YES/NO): NO